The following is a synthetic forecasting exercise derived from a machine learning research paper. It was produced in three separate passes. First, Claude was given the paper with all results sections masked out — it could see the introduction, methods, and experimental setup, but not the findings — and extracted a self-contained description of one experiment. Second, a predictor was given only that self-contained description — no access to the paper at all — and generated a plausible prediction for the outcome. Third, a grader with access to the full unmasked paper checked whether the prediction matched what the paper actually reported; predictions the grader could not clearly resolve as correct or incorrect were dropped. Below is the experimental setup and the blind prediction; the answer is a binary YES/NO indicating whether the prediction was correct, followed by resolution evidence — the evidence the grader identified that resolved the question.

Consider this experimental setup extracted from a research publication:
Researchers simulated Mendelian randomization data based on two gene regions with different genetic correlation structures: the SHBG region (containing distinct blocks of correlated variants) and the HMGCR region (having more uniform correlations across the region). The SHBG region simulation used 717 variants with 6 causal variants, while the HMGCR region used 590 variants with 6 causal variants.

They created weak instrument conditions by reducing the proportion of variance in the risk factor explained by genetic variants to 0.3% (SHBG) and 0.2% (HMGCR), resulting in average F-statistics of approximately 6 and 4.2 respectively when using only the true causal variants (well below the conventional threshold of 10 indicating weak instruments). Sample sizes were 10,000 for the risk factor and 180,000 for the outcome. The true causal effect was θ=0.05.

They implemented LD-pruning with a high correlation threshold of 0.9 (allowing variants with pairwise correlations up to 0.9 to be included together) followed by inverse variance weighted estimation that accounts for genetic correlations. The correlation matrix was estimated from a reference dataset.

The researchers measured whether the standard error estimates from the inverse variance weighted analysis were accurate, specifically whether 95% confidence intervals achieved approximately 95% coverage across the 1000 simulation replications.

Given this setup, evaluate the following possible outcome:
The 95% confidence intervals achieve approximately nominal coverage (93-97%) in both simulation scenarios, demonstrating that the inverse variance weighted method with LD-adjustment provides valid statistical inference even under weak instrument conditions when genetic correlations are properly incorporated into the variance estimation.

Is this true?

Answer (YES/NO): NO